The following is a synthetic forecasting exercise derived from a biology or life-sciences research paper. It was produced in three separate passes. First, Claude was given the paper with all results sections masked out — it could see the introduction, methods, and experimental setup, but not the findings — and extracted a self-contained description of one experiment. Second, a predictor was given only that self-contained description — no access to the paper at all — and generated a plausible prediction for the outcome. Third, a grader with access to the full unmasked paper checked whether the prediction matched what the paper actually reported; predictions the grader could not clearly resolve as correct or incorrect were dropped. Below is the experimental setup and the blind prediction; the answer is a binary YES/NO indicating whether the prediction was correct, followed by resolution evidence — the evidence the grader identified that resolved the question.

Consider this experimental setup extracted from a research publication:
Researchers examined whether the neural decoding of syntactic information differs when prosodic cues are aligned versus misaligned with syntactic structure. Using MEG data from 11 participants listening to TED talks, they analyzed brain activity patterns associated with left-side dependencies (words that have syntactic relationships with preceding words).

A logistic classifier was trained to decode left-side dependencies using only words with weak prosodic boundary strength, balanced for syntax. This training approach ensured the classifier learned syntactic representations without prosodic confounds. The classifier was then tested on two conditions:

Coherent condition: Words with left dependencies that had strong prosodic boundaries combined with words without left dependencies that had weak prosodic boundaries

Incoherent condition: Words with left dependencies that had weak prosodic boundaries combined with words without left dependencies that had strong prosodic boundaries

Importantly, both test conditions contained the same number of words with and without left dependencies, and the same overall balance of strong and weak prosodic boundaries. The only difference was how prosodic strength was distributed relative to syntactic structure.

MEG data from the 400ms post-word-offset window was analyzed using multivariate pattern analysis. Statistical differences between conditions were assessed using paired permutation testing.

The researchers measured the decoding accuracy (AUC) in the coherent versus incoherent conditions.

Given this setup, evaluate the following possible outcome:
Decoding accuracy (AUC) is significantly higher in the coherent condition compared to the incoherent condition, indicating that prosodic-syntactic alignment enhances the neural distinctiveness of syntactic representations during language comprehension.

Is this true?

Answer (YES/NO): YES